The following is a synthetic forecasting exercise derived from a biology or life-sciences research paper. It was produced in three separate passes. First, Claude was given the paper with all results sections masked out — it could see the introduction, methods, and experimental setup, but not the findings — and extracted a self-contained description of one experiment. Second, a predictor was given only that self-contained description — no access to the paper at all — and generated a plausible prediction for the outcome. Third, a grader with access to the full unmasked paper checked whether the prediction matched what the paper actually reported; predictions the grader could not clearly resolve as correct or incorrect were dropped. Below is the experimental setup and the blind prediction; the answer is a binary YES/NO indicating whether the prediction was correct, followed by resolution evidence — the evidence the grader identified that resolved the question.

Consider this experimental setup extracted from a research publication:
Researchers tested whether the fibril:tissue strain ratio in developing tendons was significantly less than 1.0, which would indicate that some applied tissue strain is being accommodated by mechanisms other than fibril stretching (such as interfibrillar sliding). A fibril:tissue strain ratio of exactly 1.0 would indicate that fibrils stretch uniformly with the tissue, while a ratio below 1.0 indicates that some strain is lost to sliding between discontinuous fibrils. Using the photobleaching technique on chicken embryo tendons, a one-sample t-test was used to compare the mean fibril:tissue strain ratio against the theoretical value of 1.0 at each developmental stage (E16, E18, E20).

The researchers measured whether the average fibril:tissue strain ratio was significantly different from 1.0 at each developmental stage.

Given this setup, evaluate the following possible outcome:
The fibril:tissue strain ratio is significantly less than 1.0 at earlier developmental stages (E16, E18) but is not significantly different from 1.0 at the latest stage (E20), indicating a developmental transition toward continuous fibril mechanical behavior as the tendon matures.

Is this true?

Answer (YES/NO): NO